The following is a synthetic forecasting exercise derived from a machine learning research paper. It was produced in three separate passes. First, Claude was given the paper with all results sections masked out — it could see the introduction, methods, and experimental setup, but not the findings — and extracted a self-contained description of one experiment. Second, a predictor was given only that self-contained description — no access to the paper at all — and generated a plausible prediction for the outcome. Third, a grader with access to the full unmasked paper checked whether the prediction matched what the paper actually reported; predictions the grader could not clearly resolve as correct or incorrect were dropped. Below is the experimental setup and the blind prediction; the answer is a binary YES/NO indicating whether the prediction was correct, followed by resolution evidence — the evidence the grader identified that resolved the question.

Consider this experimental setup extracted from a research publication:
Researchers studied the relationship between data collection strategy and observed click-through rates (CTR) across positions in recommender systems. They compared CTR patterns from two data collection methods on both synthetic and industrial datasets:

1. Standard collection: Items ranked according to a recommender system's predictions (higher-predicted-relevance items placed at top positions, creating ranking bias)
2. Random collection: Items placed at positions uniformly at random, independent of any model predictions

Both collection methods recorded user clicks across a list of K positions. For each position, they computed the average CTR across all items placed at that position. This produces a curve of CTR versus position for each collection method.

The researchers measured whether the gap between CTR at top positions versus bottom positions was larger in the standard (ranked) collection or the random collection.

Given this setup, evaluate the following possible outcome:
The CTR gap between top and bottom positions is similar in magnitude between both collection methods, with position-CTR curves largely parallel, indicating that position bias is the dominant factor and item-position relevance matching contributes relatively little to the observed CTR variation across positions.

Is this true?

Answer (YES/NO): NO